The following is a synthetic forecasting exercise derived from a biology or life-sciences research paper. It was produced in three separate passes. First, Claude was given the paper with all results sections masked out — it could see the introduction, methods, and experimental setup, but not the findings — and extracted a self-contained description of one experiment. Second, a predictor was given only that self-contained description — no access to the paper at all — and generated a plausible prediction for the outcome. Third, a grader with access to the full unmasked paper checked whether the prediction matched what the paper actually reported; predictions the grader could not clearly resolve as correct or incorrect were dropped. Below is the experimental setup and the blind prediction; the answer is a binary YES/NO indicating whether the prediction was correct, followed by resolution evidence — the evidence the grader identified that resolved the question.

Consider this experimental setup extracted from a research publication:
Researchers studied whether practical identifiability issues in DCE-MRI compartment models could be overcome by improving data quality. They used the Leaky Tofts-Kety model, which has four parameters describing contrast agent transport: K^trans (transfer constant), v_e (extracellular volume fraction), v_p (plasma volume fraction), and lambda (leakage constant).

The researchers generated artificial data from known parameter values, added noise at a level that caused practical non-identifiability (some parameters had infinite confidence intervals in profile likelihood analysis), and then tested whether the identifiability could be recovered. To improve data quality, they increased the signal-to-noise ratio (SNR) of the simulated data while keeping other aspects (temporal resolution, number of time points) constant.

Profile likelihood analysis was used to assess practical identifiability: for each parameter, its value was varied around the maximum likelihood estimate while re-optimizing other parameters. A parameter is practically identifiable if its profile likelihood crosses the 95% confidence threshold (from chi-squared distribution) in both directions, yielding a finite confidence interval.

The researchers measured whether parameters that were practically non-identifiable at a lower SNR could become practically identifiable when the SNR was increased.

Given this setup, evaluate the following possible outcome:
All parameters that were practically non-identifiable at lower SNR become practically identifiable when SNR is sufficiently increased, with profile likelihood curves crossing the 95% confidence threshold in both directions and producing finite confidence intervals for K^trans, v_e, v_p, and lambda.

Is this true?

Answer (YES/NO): NO